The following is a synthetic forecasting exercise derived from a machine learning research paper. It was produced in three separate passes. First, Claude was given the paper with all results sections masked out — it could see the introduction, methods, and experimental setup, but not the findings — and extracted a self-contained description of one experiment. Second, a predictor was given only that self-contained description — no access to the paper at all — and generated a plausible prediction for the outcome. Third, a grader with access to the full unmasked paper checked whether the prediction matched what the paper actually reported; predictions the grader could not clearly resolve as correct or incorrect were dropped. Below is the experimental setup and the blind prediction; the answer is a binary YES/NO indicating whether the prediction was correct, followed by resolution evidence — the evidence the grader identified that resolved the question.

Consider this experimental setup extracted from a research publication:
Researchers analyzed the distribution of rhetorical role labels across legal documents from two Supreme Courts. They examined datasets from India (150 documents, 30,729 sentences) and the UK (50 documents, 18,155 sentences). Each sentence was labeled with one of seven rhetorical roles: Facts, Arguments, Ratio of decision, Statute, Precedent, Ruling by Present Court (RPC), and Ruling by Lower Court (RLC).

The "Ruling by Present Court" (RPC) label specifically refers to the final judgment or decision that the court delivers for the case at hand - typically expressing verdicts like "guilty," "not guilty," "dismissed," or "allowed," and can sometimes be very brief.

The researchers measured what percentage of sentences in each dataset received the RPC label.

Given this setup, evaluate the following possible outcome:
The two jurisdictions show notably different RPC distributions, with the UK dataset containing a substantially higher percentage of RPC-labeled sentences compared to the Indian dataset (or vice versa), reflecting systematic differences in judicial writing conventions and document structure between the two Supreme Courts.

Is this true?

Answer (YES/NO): NO